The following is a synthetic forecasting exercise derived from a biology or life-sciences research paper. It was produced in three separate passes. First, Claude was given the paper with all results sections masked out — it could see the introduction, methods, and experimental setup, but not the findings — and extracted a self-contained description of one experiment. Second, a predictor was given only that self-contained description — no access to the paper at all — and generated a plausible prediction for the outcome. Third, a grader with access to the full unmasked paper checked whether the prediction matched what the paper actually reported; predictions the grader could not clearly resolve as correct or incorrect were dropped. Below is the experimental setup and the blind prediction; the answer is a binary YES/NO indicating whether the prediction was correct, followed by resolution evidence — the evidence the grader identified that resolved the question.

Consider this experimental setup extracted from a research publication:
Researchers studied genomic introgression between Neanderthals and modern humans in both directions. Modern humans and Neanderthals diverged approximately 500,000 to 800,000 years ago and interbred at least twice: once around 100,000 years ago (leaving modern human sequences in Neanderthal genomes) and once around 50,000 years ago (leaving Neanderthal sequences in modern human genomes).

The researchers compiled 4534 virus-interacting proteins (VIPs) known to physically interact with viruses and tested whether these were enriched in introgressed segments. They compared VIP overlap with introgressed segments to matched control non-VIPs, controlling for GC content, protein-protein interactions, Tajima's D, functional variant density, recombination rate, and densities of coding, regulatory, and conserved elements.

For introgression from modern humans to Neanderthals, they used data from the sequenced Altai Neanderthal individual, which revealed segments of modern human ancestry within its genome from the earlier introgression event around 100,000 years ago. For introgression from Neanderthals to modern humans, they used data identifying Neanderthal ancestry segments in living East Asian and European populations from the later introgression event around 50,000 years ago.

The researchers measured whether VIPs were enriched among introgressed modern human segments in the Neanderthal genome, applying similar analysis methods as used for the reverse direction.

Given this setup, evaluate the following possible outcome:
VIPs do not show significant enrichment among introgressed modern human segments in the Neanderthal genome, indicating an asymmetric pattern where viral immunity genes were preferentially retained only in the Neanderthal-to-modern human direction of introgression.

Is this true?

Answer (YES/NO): NO